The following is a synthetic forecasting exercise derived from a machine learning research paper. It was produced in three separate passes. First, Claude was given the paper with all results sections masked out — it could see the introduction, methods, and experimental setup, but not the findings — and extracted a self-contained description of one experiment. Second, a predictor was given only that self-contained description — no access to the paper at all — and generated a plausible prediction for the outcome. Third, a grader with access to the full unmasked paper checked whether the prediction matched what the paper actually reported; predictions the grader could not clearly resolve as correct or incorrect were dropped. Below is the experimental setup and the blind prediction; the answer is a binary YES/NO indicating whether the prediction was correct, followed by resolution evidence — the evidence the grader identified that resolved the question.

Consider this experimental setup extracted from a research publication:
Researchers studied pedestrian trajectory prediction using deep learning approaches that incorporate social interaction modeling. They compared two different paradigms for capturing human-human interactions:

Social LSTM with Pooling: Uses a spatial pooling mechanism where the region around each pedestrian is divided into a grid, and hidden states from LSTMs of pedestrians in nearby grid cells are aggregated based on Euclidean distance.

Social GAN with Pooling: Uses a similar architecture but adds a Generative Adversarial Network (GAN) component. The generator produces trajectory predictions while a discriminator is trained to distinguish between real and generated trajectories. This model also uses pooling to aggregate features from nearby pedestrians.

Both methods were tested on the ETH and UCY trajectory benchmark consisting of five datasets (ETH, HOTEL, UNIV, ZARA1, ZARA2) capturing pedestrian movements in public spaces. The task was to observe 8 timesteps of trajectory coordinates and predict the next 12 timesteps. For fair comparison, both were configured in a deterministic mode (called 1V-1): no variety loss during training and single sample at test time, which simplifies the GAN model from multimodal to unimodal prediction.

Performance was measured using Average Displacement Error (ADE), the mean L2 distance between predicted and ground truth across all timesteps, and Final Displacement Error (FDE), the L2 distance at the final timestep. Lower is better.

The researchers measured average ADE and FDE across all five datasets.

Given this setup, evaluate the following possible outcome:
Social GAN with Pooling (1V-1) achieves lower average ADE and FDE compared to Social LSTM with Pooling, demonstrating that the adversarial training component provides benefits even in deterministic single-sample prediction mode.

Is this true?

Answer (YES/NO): NO